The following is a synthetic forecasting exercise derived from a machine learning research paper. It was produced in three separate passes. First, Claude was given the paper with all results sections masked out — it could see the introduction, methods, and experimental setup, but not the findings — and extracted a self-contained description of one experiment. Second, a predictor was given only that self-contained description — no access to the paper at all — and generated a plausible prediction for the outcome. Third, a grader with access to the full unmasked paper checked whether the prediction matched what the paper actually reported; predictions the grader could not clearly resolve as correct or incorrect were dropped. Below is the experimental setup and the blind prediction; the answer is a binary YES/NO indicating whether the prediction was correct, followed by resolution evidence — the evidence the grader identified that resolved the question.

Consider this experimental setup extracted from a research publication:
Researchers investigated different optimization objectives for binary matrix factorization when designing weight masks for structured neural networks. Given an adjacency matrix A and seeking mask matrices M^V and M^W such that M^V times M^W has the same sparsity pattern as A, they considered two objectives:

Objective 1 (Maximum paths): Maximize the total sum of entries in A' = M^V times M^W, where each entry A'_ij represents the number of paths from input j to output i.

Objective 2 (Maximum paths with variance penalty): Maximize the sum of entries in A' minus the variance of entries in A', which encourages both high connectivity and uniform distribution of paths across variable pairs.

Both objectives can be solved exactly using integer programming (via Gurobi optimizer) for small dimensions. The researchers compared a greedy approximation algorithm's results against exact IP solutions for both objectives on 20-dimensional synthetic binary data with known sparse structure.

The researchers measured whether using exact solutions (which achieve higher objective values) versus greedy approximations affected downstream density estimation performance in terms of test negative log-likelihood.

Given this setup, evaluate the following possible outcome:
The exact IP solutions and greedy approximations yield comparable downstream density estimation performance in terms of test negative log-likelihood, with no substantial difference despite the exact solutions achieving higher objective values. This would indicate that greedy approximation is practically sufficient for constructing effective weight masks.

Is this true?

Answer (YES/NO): YES